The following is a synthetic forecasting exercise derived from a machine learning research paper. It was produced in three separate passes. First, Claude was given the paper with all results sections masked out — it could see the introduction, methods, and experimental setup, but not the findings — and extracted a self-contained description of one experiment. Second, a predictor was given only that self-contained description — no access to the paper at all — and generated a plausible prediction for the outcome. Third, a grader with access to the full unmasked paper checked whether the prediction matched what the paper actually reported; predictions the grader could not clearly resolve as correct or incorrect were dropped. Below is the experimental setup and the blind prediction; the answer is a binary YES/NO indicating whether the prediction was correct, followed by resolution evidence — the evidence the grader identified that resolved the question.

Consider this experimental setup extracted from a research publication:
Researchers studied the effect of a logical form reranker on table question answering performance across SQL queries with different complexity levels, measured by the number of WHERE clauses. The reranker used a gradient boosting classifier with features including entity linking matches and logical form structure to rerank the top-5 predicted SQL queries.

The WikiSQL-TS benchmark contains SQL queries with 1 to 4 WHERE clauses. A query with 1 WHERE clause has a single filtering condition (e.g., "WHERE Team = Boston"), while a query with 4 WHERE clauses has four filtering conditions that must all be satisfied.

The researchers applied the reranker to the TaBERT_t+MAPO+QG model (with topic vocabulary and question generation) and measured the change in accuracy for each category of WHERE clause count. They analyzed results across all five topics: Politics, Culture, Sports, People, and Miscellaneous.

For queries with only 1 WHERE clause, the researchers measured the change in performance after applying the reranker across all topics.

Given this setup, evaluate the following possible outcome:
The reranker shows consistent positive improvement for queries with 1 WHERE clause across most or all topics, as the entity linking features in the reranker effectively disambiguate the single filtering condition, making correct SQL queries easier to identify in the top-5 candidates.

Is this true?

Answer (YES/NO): YES